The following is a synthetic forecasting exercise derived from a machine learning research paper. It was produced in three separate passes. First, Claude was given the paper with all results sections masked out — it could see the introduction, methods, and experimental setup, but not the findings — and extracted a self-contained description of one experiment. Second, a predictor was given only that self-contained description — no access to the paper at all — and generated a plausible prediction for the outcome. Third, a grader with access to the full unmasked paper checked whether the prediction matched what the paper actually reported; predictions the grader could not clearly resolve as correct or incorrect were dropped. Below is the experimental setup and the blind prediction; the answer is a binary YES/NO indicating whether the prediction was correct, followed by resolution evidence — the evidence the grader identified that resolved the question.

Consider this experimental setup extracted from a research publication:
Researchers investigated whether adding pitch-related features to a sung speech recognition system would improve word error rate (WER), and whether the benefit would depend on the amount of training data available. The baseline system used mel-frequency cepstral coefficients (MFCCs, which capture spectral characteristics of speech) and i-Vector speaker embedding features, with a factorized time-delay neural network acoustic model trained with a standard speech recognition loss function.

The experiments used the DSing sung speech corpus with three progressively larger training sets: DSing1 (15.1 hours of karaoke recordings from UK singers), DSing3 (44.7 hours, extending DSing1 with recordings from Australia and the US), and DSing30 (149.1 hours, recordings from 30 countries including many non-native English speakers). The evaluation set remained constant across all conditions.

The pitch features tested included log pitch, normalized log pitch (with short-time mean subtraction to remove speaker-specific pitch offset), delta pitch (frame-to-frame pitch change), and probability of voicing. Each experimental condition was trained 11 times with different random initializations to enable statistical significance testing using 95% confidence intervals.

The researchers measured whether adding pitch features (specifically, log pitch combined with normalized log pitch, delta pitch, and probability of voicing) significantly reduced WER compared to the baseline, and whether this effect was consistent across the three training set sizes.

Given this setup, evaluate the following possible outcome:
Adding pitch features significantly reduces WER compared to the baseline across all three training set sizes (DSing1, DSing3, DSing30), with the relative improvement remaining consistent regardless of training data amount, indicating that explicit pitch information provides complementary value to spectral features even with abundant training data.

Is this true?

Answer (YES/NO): NO